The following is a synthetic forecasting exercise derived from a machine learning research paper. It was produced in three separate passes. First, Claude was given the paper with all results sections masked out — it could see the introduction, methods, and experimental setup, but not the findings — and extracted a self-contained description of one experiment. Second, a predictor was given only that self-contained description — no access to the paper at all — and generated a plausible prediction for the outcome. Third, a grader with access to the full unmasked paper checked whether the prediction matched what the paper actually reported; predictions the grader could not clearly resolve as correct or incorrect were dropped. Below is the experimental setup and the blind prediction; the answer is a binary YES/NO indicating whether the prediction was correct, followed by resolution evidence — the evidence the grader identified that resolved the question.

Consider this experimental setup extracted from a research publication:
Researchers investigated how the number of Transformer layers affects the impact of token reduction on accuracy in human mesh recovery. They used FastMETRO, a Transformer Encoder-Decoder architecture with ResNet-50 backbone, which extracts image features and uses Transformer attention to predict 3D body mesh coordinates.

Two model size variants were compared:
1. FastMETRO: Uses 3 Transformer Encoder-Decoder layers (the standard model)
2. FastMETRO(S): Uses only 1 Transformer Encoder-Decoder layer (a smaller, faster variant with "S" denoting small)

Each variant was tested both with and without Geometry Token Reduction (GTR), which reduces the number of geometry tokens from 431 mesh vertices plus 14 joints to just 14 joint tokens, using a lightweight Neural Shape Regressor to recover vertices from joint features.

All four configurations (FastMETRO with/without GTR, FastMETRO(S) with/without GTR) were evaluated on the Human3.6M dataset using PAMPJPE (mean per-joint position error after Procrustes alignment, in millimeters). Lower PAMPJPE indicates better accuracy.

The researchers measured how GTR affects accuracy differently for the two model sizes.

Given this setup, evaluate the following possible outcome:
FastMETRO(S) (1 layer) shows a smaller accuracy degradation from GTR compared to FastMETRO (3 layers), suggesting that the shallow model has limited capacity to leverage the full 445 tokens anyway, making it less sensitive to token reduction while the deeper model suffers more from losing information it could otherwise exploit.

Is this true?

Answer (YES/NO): NO